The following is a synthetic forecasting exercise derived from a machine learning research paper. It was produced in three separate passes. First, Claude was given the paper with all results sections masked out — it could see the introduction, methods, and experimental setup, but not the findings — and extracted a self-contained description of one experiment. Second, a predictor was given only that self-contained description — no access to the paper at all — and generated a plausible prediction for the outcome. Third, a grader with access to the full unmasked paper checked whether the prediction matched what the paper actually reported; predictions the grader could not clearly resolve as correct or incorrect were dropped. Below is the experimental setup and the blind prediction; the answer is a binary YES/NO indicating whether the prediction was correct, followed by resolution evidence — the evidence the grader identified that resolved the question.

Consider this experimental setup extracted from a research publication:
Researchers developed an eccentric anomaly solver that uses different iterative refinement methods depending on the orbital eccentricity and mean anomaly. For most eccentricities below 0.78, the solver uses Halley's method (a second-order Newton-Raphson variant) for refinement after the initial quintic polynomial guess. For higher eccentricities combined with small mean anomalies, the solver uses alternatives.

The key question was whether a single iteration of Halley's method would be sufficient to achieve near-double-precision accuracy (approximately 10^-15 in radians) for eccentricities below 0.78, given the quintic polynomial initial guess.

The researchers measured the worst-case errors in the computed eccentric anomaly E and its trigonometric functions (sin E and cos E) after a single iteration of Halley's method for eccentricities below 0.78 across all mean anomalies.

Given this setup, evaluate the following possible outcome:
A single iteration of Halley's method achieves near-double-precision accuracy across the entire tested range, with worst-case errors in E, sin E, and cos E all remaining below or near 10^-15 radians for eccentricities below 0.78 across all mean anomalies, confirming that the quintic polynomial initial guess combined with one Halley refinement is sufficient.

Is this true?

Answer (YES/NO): YES